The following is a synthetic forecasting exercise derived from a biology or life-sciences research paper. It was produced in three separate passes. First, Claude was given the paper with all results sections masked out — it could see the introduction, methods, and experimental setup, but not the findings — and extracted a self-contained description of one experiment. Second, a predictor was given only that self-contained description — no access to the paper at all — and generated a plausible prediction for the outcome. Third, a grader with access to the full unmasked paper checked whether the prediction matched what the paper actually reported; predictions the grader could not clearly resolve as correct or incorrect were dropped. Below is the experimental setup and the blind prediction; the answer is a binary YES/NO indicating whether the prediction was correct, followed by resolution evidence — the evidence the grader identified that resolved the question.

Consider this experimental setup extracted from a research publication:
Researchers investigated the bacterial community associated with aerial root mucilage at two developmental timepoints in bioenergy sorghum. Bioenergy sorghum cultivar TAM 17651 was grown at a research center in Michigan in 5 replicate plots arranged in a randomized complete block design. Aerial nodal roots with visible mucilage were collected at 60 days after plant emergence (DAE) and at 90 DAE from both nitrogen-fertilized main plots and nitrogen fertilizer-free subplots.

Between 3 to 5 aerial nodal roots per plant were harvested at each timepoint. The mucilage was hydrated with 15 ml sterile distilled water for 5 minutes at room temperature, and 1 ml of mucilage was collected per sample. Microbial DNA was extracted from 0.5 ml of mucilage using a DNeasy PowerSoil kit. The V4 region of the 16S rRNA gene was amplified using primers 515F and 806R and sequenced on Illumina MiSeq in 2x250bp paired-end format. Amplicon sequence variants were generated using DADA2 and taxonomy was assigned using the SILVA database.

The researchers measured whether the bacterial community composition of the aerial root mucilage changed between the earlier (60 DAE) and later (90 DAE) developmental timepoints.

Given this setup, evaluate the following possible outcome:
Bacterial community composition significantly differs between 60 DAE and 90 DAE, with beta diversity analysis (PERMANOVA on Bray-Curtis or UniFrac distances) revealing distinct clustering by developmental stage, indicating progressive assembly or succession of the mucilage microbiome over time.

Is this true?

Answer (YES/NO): YES